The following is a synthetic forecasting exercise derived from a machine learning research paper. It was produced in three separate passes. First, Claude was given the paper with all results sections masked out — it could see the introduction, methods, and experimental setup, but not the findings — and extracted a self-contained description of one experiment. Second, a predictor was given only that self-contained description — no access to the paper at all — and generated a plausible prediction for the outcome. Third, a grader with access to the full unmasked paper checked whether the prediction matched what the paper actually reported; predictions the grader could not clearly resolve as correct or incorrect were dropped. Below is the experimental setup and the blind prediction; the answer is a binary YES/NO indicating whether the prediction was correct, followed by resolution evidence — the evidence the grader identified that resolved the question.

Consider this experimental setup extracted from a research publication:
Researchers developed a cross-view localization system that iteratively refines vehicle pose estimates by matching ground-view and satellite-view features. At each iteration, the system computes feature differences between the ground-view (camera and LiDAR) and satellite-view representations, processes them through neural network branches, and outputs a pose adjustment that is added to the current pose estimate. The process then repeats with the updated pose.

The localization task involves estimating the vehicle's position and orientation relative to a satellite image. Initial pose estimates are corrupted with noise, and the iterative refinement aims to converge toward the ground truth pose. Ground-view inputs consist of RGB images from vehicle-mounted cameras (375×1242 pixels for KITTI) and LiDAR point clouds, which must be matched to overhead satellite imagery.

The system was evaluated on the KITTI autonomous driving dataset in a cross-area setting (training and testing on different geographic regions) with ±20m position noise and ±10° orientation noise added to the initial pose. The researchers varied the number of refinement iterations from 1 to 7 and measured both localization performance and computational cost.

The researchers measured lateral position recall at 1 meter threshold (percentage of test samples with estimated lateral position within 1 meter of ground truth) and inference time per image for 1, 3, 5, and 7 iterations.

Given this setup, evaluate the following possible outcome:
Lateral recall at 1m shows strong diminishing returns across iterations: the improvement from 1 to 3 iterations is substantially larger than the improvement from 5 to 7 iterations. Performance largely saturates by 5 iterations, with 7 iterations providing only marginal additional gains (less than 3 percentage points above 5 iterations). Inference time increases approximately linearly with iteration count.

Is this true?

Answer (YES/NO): YES